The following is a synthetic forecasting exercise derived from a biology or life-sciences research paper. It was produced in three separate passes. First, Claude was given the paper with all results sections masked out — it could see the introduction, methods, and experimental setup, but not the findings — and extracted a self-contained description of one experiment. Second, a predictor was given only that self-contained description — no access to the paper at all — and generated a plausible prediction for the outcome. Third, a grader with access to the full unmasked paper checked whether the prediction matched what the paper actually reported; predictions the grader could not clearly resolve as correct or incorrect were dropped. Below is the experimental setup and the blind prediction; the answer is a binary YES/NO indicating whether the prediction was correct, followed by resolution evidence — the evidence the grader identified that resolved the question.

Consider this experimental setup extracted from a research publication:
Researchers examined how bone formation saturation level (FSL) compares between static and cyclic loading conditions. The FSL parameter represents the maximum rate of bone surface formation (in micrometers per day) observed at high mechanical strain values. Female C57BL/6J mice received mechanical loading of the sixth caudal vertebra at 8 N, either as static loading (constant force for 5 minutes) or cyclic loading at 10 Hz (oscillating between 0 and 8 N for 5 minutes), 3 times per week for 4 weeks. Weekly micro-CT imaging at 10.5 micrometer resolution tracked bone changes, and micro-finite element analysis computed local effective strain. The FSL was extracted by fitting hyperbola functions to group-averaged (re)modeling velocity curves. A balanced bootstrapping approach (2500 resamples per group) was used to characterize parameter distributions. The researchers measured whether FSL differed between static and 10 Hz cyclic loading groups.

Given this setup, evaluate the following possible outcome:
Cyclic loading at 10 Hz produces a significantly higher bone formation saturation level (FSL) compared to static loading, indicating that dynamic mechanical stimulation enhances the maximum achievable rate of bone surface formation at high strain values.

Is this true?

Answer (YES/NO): YES